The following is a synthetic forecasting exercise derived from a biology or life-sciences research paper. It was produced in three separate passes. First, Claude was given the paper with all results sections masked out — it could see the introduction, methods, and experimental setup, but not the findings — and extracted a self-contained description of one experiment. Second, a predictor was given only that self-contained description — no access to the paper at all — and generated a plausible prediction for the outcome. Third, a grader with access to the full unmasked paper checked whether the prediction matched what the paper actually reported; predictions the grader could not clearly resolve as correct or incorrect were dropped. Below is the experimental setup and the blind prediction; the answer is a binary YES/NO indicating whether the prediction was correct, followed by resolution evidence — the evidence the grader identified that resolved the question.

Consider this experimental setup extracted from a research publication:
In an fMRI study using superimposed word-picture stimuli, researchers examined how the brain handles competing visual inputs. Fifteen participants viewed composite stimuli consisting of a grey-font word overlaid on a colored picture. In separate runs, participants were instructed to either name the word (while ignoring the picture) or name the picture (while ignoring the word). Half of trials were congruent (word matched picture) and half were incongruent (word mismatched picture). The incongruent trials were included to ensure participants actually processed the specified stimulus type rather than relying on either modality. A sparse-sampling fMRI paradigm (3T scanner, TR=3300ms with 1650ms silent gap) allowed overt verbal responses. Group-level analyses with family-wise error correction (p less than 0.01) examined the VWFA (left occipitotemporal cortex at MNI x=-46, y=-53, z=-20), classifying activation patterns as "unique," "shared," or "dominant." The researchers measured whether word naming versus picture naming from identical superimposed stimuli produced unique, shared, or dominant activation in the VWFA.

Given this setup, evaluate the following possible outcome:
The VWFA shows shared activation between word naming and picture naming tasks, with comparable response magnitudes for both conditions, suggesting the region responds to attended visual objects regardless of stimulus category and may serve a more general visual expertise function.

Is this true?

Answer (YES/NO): YES